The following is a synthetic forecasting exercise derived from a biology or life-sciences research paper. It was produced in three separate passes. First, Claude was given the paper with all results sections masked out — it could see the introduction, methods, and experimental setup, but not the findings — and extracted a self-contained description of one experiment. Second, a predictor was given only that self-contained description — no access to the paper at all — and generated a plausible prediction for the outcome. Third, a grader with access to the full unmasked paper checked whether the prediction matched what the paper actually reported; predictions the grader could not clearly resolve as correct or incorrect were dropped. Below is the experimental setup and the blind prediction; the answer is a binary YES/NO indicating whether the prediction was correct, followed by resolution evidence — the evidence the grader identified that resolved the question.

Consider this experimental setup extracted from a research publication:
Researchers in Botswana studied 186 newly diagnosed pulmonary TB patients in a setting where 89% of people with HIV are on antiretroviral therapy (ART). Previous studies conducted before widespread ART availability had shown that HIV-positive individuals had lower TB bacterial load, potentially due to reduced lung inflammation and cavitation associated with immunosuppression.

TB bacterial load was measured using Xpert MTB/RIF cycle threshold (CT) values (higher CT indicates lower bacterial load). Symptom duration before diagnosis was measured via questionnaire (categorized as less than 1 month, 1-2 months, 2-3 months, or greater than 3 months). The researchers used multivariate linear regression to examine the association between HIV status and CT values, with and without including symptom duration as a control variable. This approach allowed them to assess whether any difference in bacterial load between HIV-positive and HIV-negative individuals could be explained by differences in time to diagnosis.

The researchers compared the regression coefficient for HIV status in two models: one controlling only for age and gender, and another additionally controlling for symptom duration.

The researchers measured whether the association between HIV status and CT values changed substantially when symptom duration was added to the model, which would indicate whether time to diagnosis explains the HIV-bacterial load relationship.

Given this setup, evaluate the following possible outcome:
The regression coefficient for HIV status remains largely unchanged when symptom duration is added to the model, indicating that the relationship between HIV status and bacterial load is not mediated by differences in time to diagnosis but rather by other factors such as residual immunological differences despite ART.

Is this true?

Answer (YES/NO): YES